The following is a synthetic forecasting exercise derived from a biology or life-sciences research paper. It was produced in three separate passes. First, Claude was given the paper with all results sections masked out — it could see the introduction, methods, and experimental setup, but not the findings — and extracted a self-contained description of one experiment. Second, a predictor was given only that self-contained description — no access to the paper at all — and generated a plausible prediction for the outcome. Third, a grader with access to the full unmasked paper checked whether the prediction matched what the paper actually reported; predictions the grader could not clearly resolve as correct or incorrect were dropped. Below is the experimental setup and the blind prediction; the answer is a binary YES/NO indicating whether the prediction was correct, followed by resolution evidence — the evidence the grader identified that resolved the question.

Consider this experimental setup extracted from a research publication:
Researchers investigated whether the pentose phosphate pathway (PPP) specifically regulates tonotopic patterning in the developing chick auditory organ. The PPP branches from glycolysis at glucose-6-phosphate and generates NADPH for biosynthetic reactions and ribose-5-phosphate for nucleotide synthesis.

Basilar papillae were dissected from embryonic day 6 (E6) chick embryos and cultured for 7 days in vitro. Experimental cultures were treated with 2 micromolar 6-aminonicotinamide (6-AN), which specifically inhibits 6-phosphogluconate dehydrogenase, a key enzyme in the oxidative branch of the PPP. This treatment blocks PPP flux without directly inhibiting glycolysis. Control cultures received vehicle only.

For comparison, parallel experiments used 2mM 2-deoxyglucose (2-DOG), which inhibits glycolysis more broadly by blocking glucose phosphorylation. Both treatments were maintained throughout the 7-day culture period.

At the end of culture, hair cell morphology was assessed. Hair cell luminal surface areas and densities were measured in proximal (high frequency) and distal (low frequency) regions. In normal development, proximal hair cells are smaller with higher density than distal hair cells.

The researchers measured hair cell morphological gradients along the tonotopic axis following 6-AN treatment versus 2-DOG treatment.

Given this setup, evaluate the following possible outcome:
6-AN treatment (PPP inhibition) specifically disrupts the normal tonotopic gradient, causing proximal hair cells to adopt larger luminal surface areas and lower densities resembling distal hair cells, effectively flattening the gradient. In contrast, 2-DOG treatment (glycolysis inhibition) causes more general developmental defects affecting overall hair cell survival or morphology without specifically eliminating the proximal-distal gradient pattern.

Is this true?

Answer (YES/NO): NO